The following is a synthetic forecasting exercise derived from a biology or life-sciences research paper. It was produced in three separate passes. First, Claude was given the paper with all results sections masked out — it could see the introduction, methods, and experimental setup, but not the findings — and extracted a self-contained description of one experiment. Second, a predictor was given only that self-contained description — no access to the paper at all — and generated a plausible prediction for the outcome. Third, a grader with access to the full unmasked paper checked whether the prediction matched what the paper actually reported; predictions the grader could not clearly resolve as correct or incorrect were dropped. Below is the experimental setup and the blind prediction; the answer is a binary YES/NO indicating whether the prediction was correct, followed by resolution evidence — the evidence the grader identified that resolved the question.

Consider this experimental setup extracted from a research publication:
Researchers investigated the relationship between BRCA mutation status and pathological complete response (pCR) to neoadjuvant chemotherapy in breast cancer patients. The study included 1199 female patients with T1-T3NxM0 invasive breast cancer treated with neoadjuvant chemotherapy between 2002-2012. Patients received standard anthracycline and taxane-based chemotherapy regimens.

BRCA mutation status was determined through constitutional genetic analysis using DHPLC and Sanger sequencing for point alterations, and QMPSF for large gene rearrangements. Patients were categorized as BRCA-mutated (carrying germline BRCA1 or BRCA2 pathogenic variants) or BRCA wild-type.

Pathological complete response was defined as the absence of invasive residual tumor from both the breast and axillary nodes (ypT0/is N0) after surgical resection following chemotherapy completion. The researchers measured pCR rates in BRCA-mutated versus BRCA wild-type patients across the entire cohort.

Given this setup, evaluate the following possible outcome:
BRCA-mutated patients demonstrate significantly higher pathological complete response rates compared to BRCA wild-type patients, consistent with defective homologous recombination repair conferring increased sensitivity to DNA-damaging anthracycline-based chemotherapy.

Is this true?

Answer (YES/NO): YES